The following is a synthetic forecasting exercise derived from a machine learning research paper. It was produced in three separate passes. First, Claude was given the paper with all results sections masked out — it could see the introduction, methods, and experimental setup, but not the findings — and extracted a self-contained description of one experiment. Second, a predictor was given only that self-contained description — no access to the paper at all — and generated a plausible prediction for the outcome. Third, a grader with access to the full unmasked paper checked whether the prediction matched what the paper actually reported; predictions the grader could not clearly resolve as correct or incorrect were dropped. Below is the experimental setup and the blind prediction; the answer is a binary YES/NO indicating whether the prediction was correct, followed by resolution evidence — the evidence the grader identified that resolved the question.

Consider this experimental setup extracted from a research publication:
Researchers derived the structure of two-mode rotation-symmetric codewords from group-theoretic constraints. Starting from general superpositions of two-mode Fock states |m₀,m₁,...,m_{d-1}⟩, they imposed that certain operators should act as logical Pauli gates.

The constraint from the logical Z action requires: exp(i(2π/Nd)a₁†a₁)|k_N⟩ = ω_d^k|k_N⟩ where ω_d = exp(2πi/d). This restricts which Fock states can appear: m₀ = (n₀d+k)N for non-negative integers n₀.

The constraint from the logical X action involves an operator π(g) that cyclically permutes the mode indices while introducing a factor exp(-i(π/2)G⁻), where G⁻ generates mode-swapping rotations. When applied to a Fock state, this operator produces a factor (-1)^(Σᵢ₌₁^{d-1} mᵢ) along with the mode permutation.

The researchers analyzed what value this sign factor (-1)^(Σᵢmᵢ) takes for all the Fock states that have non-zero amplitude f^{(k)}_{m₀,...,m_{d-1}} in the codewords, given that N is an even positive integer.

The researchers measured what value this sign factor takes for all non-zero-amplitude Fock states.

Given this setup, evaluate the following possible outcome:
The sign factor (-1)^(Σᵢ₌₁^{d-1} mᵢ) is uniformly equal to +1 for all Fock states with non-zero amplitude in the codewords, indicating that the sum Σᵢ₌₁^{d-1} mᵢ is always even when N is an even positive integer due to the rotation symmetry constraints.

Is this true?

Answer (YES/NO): YES